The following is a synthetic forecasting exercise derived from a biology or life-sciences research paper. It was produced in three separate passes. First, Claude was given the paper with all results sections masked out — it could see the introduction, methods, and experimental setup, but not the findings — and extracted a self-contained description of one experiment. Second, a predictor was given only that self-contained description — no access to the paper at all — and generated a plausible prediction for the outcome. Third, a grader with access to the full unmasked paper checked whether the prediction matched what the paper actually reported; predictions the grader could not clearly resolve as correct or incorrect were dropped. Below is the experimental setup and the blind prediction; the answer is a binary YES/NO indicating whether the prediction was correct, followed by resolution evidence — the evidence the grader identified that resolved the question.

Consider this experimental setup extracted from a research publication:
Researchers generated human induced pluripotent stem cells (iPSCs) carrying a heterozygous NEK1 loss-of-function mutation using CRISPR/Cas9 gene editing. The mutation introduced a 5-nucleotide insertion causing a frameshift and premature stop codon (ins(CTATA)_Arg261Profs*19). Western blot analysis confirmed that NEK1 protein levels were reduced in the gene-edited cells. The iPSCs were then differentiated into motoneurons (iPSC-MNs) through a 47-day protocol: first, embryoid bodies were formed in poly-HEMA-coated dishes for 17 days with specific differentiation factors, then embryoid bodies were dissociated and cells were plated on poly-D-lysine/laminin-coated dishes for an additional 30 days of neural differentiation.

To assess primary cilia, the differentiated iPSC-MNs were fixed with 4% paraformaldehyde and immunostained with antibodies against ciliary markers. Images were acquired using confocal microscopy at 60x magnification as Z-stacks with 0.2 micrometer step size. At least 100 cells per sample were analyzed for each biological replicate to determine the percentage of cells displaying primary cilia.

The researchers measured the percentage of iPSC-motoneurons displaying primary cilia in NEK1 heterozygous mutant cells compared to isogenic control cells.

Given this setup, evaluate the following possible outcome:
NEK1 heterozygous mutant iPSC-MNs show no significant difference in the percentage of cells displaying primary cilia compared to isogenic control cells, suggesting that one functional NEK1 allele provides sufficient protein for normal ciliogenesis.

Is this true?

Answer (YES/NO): NO